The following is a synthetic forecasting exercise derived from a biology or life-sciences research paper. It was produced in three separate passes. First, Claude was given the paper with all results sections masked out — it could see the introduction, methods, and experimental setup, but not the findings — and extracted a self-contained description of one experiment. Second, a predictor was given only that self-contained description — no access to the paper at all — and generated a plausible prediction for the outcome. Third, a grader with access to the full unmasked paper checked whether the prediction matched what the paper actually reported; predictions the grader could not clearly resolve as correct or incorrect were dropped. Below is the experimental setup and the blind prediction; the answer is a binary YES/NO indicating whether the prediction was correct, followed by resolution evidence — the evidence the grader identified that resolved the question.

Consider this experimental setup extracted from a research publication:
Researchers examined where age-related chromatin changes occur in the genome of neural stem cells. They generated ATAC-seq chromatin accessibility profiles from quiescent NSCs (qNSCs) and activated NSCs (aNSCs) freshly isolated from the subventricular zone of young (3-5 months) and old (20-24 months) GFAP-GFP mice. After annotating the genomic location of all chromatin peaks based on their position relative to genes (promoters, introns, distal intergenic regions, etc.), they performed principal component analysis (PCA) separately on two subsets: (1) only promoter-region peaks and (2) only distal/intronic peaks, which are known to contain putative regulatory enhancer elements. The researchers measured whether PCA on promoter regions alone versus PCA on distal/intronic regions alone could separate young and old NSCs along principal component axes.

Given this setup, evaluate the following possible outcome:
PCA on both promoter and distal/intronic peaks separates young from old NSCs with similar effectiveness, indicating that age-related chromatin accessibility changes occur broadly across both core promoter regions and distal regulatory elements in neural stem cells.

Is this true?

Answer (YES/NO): NO